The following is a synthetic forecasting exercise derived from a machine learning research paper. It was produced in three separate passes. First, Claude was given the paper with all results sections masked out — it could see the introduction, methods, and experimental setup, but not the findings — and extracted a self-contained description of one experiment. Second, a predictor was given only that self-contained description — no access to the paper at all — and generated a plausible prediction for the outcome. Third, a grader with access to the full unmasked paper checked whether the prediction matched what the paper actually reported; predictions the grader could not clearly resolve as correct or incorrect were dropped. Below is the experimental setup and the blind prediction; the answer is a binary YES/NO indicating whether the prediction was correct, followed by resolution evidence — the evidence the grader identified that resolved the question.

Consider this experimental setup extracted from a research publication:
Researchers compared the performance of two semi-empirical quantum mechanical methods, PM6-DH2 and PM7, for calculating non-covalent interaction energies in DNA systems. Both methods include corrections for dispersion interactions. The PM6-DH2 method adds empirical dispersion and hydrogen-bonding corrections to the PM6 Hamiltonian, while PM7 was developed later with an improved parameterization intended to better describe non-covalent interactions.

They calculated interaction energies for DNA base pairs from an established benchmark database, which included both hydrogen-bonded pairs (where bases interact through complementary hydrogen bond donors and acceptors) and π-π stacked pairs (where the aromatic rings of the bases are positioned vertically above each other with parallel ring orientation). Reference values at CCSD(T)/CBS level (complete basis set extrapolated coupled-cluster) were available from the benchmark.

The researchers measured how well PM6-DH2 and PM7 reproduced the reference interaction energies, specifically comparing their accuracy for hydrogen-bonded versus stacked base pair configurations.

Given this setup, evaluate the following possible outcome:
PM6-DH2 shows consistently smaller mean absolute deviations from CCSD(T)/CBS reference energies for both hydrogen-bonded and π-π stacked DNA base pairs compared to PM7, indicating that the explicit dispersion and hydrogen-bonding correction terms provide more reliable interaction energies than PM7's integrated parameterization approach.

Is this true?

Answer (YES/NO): YES